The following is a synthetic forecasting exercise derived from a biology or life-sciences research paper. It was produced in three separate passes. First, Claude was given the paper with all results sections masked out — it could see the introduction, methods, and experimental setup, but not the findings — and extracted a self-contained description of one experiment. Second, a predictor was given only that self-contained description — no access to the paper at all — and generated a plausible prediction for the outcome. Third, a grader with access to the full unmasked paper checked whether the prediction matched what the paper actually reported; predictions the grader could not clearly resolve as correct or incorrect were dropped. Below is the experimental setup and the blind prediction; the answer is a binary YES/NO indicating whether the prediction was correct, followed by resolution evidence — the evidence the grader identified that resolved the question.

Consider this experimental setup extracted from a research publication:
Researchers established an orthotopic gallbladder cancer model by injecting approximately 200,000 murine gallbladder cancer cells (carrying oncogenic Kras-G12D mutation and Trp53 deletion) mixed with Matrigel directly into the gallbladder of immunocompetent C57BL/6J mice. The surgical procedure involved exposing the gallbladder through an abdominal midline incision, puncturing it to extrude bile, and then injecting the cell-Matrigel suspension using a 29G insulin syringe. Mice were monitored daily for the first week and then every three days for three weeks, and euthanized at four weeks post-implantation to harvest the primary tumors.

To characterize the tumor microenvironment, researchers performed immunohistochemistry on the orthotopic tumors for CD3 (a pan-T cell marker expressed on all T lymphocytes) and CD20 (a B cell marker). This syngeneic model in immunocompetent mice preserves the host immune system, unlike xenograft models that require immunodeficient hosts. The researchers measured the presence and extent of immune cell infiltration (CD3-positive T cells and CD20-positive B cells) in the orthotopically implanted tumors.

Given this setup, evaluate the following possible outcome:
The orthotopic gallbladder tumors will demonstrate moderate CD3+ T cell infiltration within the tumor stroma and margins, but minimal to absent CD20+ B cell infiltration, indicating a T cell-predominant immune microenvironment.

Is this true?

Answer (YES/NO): NO